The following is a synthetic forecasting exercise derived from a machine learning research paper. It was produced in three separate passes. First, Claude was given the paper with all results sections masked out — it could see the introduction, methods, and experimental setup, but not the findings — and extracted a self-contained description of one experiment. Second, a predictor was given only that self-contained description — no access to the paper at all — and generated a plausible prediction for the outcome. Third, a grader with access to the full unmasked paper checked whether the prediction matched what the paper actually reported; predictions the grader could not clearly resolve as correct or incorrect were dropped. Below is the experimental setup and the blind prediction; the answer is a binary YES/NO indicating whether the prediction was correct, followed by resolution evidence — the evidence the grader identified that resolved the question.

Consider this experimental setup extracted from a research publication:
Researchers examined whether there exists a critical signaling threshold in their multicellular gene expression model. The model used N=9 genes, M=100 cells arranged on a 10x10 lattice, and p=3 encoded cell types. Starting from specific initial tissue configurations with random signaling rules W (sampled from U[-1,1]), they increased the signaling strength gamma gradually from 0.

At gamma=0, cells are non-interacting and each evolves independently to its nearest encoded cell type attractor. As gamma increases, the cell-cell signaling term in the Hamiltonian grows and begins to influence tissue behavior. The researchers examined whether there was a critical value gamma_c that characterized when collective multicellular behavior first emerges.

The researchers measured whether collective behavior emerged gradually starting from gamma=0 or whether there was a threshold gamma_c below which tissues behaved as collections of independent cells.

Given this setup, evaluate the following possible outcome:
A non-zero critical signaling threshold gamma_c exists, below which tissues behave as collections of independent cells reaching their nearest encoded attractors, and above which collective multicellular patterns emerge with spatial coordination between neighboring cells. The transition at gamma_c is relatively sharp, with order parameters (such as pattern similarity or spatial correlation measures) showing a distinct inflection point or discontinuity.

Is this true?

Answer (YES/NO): YES